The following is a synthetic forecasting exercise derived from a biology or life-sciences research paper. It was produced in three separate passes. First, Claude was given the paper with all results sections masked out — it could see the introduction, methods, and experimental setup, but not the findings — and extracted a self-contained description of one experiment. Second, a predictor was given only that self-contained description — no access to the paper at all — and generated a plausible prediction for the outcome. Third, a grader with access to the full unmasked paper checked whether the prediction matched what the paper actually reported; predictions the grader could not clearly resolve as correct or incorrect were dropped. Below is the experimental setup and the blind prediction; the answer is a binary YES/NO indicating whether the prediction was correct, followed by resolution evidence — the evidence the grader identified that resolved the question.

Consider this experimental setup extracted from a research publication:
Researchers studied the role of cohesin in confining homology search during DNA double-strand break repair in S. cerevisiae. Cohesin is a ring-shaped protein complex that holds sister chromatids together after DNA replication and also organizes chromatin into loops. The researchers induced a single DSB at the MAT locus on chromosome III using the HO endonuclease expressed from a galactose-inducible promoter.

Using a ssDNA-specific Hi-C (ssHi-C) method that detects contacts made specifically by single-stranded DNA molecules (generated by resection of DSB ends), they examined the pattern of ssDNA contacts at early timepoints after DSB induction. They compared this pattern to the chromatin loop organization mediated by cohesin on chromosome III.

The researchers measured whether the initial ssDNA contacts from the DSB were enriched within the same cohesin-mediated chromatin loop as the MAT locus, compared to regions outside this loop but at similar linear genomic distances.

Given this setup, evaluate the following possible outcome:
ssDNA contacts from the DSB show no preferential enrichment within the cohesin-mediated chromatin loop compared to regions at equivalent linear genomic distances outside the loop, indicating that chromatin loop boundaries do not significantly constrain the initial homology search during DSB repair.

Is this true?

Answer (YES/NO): NO